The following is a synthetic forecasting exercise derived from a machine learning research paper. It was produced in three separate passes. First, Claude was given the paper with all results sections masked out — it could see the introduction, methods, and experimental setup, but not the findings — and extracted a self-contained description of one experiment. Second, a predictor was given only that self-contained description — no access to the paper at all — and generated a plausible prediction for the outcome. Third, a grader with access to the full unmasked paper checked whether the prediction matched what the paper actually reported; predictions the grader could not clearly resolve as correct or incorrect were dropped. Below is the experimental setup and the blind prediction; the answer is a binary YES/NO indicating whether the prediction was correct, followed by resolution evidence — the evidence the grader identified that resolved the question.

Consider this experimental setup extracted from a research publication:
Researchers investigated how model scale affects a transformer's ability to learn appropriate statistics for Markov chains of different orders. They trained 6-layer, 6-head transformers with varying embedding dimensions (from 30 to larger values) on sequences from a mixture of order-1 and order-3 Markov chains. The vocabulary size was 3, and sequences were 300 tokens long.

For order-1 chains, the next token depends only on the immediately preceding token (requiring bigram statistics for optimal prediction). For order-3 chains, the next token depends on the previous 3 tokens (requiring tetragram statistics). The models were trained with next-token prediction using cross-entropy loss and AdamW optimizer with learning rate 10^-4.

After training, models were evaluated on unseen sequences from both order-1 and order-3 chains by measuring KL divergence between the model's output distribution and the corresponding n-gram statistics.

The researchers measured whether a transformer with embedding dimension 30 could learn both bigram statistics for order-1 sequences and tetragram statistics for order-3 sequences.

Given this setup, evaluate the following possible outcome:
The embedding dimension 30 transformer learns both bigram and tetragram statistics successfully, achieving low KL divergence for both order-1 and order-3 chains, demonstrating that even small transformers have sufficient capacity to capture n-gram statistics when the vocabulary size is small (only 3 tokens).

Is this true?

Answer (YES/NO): NO